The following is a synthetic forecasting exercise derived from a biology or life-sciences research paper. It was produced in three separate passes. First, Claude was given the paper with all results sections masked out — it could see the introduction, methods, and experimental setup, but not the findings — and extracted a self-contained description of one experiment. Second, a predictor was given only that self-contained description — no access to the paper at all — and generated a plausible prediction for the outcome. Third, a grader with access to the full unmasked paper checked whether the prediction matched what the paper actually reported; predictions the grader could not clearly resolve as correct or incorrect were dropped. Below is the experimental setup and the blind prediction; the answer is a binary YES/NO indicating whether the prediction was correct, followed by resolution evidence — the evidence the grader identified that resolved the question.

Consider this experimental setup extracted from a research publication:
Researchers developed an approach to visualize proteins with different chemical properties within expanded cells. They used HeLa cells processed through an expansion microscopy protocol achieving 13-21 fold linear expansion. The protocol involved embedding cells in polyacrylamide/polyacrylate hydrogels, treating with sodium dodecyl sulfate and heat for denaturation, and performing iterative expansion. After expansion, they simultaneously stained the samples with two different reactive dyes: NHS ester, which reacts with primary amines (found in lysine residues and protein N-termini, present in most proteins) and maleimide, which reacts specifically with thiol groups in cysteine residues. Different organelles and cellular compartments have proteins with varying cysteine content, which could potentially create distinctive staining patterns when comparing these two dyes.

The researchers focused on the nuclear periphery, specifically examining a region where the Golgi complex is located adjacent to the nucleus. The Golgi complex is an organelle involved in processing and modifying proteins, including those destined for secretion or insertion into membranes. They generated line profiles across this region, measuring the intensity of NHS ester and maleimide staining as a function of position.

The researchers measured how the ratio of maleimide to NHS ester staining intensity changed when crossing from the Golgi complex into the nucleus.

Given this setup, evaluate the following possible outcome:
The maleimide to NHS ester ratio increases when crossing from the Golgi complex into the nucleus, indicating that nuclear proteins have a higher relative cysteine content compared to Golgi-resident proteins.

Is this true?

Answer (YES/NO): NO